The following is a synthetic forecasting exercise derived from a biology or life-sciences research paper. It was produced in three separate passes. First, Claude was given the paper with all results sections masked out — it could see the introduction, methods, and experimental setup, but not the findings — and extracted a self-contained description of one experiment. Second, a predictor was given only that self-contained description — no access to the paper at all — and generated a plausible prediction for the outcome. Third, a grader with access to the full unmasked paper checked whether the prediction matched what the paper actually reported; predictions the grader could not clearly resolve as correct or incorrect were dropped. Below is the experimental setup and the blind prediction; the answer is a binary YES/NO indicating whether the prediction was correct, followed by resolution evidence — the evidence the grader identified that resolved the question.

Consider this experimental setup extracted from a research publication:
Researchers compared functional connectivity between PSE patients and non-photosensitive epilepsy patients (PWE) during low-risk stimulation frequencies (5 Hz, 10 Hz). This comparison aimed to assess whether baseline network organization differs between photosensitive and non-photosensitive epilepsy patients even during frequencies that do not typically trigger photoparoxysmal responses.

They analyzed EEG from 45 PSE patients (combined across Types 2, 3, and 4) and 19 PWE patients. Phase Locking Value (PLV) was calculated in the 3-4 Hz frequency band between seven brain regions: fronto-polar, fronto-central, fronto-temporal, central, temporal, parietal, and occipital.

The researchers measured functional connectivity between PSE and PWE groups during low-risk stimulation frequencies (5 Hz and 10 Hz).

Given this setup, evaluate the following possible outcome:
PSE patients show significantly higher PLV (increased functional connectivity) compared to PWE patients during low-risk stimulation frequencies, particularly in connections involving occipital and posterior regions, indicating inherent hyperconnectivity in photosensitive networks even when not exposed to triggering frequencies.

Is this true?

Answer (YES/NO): NO